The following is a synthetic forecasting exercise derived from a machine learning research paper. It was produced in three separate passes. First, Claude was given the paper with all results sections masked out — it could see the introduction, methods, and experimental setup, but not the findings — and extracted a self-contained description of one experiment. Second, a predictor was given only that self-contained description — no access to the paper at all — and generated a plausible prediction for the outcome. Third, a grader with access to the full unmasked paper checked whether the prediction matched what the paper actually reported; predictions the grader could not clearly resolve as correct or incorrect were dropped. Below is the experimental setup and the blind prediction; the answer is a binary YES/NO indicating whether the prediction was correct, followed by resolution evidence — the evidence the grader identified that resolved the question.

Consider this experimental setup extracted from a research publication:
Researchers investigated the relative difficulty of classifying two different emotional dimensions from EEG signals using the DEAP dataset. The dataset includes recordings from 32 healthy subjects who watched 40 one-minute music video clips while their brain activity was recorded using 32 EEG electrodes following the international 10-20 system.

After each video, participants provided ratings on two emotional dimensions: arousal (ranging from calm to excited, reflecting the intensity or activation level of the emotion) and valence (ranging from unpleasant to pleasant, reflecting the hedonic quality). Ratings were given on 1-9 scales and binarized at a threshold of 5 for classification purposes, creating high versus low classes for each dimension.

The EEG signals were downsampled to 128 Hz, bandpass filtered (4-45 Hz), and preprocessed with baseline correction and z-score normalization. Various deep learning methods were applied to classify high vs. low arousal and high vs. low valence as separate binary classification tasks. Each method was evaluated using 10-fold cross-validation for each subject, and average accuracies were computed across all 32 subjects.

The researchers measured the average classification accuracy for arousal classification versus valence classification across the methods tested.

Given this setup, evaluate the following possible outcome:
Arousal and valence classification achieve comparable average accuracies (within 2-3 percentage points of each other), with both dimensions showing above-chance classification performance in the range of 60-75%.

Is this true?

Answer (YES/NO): NO